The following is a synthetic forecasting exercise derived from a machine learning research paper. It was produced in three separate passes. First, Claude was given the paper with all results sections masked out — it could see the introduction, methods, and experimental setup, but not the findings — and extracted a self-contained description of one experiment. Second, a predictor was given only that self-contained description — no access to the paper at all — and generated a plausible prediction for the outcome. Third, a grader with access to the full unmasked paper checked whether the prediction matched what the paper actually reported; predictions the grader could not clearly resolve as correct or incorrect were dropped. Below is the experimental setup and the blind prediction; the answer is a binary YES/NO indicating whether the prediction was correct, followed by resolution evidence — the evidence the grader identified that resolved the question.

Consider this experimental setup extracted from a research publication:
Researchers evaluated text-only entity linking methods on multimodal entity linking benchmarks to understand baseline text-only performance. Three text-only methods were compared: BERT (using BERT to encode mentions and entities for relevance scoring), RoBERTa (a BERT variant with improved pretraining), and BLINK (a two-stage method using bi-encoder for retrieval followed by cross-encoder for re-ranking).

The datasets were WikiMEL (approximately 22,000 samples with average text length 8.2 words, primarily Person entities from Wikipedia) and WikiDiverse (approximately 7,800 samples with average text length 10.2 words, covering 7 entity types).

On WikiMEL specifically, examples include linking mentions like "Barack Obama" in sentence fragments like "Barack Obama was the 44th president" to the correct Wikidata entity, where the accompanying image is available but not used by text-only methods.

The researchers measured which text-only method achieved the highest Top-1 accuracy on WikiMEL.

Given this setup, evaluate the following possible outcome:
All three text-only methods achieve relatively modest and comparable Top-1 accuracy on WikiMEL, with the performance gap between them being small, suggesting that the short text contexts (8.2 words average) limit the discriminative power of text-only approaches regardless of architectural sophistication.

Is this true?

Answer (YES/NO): NO